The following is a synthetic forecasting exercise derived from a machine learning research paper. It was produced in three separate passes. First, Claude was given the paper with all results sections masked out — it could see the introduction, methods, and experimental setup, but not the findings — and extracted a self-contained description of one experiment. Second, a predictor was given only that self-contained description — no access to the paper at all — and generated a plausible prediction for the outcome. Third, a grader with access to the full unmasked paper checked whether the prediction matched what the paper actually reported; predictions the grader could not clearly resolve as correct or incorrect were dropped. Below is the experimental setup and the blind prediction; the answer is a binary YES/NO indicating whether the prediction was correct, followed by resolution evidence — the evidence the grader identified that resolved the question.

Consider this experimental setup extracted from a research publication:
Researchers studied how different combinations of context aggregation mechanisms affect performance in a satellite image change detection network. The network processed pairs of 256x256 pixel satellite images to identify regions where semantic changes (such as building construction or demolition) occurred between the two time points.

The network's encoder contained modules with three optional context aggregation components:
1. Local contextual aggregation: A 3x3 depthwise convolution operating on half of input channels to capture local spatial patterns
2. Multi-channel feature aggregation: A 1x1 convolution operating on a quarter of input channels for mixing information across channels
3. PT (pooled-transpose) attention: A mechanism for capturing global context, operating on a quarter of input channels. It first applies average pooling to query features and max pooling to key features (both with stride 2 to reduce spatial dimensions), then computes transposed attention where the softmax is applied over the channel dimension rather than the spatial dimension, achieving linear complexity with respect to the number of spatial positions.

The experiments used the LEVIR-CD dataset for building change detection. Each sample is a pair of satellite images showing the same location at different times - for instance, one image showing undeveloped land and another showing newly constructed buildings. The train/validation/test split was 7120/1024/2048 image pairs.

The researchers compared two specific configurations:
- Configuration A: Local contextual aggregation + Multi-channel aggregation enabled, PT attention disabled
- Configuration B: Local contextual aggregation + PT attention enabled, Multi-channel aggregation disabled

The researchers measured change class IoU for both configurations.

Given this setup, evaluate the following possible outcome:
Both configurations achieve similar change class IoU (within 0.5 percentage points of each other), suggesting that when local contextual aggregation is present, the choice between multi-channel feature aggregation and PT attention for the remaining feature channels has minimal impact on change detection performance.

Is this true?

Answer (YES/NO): NO